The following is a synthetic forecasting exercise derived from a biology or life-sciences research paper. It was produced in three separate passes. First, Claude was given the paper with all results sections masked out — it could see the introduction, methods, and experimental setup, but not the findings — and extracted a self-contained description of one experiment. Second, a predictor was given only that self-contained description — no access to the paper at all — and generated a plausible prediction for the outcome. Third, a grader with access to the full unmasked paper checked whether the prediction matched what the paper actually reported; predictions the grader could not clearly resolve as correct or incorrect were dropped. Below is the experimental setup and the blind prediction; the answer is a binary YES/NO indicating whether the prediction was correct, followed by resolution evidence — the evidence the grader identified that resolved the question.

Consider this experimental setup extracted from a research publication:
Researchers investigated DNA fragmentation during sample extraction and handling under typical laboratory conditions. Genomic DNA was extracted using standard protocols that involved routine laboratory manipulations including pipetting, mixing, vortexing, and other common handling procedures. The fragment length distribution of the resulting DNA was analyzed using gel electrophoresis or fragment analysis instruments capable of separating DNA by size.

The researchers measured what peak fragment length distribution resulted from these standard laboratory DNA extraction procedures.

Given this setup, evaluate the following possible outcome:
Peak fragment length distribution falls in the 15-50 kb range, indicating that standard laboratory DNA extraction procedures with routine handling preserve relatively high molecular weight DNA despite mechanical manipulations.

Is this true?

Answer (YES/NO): NO